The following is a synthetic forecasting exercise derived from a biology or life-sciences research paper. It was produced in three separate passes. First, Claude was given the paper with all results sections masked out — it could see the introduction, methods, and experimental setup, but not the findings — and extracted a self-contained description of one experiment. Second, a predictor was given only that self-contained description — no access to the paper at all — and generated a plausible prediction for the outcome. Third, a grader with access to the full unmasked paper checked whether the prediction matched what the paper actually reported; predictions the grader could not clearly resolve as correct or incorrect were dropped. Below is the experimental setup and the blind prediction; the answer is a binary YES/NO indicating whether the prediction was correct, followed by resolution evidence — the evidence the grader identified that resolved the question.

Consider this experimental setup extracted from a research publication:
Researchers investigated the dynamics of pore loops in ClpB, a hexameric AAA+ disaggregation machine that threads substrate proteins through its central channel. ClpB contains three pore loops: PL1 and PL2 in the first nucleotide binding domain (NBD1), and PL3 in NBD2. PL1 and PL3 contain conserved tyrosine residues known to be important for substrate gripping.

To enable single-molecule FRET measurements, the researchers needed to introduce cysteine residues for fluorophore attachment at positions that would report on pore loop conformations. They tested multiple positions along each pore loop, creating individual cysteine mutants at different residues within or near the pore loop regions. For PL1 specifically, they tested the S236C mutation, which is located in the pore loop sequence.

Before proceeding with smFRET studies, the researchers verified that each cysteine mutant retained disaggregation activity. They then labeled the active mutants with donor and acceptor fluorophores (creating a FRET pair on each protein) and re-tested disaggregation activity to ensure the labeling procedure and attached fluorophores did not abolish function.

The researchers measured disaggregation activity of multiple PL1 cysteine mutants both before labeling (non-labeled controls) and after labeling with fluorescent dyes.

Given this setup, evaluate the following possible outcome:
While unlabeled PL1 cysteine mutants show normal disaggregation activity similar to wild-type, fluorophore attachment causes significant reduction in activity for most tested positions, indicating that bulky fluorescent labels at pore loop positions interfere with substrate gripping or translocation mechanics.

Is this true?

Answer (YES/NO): YES